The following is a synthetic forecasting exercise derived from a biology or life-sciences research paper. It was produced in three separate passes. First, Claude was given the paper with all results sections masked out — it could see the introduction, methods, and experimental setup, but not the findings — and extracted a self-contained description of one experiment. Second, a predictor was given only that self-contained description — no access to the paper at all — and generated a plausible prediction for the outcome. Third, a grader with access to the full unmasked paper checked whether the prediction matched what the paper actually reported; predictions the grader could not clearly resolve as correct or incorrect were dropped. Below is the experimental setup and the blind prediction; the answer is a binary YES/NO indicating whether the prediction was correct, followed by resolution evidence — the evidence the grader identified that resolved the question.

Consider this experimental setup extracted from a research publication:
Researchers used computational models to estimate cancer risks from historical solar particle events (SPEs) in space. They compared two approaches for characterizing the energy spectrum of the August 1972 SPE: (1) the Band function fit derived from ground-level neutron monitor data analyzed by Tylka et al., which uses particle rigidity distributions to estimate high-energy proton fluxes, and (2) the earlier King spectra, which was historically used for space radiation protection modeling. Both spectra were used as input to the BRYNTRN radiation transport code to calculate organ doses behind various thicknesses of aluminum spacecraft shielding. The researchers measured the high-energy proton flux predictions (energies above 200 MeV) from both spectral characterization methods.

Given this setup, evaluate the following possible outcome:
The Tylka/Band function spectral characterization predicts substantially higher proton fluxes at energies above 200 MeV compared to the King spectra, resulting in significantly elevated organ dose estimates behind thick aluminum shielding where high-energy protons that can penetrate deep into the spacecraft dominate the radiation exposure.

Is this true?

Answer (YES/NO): NO